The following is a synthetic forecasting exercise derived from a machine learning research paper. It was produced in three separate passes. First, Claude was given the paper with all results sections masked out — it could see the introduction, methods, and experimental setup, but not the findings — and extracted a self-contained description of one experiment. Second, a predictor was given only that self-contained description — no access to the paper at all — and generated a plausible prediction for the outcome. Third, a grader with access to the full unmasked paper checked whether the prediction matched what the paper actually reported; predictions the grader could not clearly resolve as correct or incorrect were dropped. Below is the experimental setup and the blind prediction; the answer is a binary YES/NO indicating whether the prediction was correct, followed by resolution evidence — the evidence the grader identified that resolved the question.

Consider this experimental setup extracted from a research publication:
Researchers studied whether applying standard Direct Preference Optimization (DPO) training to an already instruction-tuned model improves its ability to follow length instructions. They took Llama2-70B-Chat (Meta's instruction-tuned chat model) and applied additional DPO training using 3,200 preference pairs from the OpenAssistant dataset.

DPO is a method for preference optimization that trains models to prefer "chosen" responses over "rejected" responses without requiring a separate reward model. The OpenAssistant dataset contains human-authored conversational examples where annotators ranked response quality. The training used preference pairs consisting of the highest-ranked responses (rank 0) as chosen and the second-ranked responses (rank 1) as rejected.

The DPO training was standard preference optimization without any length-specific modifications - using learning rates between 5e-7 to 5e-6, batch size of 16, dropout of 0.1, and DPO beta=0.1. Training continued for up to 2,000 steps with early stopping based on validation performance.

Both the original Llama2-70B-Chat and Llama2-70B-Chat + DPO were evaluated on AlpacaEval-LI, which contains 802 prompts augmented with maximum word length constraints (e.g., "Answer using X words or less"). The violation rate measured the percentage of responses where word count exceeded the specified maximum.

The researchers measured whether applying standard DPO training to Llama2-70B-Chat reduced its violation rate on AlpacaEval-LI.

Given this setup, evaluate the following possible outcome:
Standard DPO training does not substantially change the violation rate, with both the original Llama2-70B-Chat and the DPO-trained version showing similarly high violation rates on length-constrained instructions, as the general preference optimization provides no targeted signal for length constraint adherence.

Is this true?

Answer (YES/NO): NO